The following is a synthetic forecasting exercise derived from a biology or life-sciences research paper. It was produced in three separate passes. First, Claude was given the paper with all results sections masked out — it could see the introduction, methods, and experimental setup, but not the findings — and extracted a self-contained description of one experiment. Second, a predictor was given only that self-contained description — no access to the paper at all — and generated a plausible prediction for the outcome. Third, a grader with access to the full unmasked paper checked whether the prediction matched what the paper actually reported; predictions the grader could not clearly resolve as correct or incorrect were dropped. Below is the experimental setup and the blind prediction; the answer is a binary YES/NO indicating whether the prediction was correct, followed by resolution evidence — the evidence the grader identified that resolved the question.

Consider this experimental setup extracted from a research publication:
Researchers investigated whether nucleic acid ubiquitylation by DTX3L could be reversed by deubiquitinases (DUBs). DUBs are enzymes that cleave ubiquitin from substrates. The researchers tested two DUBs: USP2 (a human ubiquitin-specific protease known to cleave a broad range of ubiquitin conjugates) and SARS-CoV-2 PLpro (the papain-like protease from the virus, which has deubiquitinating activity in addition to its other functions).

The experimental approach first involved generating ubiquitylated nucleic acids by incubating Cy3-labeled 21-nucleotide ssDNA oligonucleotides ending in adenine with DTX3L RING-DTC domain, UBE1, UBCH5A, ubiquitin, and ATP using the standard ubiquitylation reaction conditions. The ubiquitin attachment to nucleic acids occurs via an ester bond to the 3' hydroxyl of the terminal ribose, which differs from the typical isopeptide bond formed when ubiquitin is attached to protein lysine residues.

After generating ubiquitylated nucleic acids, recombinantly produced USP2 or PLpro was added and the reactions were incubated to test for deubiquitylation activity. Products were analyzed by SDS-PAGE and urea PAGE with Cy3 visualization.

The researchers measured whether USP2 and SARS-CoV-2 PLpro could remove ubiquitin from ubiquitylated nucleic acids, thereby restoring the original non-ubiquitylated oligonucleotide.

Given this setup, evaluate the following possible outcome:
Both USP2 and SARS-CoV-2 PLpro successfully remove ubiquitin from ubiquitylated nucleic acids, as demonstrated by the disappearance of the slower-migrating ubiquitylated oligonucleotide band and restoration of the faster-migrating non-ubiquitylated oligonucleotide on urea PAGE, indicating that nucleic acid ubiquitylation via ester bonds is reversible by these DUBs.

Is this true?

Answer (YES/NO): YES